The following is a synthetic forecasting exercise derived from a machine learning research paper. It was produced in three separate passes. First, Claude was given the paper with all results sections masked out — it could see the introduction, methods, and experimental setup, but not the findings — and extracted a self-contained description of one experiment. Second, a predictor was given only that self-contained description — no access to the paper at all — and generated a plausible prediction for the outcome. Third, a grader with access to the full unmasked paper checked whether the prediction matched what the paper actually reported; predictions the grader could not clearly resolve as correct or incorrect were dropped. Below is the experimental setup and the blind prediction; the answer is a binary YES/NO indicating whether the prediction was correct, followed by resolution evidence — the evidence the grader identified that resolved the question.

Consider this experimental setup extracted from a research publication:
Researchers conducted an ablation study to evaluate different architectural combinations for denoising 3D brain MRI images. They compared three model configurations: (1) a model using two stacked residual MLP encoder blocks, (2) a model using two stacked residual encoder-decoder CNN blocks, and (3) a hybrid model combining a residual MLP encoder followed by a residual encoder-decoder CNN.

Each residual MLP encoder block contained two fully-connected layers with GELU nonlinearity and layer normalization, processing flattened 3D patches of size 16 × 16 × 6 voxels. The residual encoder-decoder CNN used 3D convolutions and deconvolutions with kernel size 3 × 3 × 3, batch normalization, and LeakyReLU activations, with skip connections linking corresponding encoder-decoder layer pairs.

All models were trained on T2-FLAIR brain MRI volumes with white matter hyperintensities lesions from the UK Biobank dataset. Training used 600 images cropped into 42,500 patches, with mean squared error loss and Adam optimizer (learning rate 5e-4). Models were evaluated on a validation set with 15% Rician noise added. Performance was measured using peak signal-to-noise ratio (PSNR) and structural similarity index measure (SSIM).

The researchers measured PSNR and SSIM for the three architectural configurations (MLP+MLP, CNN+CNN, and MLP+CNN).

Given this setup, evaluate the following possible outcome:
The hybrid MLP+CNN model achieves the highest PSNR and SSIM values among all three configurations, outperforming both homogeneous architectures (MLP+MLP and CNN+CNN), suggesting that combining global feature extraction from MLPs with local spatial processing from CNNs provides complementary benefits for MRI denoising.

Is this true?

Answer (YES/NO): YES